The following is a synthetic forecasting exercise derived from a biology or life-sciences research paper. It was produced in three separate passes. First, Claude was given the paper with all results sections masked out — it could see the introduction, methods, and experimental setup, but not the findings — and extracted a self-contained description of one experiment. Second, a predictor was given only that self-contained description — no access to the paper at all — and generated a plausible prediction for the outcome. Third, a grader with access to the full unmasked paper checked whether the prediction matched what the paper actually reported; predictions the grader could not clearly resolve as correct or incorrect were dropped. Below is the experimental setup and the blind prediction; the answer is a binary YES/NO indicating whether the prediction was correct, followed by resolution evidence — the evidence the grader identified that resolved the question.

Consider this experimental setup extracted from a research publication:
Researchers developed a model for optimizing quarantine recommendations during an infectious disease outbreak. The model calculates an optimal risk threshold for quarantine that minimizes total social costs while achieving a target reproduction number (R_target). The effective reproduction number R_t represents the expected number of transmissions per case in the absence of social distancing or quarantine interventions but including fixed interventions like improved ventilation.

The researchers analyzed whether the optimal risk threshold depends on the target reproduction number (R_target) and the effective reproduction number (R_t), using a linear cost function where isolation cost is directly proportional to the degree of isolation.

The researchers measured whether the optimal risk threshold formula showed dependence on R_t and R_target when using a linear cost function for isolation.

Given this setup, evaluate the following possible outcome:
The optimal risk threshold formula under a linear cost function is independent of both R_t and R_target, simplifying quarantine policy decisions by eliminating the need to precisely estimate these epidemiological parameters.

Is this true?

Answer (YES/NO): YES